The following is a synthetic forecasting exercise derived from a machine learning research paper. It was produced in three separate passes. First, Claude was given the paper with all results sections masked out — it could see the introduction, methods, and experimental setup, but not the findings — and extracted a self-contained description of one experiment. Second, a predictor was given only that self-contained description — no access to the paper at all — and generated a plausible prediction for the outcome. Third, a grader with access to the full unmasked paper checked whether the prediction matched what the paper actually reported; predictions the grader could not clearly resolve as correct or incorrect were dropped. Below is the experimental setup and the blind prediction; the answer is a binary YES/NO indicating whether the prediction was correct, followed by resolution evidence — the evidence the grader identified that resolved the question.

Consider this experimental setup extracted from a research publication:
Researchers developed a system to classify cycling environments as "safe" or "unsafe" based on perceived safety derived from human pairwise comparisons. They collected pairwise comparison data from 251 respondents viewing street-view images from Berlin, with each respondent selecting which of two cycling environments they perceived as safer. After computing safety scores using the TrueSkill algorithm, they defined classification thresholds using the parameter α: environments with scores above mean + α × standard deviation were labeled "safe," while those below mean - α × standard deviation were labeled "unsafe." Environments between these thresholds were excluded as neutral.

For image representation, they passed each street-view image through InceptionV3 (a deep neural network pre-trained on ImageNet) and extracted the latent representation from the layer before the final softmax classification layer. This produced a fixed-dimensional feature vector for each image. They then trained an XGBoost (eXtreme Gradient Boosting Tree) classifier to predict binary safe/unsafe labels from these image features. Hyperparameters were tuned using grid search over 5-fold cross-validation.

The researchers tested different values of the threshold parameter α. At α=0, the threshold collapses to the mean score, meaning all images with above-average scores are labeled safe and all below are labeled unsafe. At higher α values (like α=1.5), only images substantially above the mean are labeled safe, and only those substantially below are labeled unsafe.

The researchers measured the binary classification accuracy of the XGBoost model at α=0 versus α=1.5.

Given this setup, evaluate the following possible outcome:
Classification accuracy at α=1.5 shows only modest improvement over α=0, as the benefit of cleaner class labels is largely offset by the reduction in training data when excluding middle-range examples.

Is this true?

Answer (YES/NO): NO